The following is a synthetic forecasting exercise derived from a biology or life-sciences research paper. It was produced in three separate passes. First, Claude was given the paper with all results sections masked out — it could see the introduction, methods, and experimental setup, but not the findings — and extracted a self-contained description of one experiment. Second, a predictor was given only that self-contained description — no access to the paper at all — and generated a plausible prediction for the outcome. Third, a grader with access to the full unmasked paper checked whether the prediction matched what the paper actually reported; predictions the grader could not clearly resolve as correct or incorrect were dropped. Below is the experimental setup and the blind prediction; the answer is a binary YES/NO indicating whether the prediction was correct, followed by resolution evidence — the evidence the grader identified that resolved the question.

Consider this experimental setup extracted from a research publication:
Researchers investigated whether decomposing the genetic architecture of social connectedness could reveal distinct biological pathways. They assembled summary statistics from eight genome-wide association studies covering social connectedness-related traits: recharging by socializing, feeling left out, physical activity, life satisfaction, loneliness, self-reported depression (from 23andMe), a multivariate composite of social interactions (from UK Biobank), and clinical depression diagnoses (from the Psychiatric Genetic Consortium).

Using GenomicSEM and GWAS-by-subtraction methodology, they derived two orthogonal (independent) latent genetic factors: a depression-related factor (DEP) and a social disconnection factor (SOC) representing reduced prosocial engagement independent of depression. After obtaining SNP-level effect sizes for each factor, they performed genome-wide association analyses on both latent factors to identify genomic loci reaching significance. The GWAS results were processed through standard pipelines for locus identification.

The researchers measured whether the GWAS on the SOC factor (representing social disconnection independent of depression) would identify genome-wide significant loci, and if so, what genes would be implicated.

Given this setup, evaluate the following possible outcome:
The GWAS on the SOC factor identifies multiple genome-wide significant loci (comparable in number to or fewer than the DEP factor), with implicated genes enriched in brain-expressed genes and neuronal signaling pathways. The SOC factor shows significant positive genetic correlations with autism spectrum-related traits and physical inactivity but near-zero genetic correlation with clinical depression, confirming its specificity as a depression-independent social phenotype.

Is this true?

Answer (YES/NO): NO